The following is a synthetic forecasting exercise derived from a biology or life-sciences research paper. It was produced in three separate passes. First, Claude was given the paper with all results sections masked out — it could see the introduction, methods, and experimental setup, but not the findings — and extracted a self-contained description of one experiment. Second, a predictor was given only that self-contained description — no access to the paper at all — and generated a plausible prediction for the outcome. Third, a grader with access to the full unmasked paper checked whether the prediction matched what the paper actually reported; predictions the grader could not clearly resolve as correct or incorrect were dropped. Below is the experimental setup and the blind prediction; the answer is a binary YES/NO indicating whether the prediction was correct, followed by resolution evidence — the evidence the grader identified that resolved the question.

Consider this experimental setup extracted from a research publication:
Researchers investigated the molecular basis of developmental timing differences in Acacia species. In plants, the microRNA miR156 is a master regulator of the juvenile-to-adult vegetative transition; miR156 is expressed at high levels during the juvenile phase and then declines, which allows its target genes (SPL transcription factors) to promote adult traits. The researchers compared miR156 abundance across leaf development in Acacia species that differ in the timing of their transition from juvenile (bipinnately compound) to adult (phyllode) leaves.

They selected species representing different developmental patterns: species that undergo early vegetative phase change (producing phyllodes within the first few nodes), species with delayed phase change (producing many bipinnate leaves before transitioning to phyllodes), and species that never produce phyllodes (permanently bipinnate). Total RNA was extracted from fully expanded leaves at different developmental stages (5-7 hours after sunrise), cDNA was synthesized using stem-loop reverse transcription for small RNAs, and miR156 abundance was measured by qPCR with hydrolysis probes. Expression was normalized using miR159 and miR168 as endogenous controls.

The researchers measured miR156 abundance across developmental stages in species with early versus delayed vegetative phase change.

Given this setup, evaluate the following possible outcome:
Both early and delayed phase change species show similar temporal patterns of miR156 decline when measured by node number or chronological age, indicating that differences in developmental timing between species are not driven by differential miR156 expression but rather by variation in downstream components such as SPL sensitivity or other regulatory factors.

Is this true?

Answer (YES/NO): NO